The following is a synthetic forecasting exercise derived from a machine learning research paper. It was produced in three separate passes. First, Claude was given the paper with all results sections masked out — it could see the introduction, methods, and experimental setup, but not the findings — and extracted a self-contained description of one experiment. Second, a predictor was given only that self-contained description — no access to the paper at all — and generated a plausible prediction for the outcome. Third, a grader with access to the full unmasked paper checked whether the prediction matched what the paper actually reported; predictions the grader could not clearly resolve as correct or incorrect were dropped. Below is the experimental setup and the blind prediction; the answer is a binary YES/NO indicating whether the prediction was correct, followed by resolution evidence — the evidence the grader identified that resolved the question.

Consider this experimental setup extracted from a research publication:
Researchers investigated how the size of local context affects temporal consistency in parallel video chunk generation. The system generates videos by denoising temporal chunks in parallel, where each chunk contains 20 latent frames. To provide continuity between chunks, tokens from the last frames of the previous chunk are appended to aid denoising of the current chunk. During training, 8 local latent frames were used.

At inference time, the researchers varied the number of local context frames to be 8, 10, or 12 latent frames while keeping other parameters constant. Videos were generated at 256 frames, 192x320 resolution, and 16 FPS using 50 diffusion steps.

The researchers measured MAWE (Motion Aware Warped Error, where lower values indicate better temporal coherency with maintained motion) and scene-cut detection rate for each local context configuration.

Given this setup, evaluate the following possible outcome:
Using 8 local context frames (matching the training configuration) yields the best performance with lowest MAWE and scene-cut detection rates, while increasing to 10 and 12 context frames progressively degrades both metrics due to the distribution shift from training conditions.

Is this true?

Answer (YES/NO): NO